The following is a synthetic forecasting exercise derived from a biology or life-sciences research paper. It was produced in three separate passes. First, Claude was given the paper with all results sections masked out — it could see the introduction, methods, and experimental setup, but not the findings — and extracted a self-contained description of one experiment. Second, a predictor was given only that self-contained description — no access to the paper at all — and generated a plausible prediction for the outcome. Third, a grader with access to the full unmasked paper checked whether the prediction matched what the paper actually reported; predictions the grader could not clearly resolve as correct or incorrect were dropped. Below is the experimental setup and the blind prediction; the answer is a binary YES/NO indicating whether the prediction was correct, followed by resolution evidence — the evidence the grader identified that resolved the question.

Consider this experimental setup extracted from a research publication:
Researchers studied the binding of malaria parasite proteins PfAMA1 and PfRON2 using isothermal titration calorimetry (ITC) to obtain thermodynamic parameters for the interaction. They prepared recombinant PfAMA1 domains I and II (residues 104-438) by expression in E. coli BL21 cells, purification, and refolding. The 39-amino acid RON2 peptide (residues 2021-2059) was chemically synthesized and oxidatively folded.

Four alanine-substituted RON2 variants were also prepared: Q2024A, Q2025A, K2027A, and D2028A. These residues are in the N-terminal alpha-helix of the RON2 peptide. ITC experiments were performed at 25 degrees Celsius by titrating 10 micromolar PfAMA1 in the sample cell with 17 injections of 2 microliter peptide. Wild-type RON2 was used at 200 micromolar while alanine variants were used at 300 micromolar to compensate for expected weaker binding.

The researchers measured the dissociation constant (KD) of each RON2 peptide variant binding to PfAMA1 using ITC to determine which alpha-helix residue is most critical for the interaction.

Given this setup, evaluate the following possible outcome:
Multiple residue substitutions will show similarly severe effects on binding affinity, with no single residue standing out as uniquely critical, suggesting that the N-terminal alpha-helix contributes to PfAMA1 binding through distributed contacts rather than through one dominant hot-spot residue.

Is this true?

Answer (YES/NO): NO